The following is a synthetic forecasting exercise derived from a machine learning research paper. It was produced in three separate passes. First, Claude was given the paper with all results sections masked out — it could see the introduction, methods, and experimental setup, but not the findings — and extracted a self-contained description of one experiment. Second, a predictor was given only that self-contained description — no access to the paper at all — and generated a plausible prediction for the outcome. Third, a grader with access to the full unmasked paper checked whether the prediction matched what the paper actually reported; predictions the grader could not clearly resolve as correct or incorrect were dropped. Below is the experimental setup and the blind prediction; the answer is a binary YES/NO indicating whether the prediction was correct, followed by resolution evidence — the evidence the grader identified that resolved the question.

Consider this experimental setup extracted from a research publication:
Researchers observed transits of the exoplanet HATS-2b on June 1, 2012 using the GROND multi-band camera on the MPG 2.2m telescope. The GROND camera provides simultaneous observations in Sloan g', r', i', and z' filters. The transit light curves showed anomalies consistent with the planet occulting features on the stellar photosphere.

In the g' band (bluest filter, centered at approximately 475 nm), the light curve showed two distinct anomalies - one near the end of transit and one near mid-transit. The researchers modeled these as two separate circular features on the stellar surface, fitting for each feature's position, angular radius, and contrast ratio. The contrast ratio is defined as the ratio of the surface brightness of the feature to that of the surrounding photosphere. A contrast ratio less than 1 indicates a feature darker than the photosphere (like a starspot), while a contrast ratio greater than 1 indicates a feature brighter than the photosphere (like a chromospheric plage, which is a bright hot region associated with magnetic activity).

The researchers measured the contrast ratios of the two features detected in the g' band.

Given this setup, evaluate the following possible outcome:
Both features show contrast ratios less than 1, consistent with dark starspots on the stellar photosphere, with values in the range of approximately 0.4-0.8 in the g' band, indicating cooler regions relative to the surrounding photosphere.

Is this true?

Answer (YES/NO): NO